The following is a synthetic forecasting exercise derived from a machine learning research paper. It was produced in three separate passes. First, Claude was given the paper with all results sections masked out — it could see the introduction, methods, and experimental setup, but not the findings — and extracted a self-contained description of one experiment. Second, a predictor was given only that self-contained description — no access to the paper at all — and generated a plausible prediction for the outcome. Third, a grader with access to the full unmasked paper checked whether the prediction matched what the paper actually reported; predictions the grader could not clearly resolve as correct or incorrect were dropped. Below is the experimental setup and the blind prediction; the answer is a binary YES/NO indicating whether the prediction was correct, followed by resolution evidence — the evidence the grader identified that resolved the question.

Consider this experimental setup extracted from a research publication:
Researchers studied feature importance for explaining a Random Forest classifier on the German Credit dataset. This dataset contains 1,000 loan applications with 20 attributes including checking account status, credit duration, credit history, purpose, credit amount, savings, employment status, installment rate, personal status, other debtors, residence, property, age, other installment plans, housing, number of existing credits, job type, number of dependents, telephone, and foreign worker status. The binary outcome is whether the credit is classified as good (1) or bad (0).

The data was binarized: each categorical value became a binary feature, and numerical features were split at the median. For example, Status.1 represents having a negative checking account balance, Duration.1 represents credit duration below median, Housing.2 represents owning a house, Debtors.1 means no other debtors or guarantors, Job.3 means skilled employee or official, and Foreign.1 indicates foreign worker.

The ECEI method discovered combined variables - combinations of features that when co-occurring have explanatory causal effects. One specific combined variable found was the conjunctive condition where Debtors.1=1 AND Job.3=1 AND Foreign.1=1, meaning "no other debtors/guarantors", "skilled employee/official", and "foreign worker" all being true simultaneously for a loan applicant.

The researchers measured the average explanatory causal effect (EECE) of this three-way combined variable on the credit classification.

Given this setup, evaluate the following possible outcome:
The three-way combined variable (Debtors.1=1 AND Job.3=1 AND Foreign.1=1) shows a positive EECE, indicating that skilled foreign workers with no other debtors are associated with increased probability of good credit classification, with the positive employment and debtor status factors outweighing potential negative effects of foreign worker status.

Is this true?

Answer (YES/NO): YES